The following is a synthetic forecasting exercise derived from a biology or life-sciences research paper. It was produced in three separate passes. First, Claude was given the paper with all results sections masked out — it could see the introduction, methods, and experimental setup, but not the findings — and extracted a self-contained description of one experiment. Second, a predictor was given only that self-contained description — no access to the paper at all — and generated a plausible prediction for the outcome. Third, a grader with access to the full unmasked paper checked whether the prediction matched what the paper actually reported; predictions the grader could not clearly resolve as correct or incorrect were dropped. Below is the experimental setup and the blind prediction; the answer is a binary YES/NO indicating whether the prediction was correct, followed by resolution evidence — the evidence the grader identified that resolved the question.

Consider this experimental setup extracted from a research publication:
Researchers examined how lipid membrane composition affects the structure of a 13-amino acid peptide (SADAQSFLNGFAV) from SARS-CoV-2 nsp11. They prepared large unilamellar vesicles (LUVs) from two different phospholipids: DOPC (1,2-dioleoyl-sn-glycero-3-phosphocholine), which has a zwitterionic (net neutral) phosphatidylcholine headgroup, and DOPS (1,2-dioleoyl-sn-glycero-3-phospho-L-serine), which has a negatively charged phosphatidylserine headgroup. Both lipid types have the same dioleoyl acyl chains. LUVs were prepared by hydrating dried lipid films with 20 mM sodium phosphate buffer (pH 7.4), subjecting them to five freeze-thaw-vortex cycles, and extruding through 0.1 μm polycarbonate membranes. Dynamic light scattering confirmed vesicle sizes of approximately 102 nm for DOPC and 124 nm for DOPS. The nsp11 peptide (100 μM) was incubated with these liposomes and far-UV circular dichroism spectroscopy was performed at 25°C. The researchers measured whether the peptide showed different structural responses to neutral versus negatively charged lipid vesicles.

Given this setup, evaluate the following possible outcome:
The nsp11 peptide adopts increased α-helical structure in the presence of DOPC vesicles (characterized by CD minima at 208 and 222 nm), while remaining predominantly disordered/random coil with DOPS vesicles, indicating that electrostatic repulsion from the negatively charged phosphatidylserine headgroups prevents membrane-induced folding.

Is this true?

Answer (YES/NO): NO